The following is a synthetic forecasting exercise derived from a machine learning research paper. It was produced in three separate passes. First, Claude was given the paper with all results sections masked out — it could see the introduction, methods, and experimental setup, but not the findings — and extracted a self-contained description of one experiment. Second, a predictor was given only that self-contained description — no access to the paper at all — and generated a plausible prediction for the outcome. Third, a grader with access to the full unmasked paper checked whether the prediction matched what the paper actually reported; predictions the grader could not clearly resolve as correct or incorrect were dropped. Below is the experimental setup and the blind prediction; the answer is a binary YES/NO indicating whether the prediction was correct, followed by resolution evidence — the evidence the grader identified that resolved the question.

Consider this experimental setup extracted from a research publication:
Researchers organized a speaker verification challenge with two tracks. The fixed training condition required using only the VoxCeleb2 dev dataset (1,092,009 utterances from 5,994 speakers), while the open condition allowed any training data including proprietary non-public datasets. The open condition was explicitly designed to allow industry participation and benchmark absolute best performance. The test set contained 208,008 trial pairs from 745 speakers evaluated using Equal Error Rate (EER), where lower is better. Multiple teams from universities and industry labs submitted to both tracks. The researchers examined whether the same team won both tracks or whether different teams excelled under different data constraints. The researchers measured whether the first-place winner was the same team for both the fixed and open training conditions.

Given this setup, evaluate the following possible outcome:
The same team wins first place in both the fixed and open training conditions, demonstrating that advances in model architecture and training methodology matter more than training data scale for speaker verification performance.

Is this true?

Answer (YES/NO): YES